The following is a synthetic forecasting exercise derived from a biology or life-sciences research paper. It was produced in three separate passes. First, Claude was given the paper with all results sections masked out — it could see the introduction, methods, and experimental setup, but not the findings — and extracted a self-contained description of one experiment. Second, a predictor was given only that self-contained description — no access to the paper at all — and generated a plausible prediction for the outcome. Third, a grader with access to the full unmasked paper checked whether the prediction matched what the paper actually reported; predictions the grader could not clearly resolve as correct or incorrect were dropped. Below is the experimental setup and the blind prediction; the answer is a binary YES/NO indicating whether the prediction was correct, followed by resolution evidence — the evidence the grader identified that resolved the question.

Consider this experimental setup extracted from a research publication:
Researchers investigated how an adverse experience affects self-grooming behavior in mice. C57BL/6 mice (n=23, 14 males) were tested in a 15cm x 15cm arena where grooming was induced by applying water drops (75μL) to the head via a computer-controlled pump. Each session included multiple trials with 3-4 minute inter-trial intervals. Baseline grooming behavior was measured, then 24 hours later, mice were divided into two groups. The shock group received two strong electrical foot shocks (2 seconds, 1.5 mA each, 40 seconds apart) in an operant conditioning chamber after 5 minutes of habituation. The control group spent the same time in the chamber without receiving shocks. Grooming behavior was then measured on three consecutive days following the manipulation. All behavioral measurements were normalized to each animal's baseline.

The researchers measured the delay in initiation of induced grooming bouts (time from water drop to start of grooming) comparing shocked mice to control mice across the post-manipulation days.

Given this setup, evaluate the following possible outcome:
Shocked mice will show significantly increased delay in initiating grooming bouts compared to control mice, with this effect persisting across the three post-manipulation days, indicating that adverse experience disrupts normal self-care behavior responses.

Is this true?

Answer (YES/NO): NO